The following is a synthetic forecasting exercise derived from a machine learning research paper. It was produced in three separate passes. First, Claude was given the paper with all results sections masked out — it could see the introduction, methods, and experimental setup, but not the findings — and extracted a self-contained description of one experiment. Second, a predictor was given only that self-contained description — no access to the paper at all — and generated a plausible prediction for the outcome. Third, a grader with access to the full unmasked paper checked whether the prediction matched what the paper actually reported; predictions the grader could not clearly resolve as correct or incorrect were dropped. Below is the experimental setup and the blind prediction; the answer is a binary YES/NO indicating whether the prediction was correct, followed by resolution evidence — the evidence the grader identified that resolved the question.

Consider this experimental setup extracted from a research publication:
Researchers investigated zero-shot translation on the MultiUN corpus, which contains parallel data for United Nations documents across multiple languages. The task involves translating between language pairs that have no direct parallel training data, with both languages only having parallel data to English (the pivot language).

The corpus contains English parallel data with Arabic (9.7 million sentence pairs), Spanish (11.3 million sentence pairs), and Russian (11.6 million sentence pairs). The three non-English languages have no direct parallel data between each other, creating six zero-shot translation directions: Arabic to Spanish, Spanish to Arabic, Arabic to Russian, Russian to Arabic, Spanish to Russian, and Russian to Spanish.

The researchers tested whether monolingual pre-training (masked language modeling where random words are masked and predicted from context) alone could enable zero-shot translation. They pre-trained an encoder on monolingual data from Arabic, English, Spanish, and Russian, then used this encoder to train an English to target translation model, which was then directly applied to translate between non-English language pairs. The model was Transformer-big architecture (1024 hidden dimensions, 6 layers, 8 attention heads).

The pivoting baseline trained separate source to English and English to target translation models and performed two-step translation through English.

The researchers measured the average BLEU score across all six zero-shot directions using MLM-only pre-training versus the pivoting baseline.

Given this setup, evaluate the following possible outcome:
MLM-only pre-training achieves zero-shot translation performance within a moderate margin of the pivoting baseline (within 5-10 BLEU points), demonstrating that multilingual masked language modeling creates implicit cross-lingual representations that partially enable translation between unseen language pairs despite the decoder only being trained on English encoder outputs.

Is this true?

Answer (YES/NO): NO